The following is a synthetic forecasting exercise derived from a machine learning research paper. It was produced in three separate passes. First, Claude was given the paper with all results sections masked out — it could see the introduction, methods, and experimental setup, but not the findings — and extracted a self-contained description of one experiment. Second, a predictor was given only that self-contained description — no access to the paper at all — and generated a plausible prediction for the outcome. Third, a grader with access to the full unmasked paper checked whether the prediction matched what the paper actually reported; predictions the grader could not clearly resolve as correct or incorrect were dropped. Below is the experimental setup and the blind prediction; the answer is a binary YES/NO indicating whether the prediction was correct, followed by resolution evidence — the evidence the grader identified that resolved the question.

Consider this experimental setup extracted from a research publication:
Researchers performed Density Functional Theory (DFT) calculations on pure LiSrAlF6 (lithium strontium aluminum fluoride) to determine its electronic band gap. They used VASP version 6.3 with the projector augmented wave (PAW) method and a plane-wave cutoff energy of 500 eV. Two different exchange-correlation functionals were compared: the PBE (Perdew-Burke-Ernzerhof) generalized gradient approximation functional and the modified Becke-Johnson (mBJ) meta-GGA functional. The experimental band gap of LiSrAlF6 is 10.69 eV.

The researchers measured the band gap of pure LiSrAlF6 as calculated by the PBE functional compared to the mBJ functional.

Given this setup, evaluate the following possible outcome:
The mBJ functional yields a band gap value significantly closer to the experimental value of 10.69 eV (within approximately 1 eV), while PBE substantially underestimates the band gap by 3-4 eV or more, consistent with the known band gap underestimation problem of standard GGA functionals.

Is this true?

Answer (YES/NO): NO